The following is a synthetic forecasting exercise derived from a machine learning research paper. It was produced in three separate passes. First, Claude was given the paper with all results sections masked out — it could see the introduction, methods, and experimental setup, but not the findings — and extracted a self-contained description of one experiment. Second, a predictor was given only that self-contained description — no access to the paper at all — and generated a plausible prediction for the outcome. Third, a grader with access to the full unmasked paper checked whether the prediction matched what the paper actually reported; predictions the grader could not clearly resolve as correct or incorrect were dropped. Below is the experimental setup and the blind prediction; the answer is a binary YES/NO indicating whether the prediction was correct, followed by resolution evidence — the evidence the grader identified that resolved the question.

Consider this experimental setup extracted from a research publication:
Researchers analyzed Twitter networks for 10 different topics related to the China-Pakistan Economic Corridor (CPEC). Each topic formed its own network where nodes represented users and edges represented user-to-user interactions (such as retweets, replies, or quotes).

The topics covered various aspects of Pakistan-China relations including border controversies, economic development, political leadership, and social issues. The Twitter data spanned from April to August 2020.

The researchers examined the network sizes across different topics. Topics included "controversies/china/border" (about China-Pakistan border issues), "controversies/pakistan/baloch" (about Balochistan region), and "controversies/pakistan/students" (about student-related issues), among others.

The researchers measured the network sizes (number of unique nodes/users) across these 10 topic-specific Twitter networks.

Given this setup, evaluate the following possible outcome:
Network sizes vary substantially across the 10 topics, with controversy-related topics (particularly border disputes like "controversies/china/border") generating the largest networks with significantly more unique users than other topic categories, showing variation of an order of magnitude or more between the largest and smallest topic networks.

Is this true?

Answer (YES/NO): YES